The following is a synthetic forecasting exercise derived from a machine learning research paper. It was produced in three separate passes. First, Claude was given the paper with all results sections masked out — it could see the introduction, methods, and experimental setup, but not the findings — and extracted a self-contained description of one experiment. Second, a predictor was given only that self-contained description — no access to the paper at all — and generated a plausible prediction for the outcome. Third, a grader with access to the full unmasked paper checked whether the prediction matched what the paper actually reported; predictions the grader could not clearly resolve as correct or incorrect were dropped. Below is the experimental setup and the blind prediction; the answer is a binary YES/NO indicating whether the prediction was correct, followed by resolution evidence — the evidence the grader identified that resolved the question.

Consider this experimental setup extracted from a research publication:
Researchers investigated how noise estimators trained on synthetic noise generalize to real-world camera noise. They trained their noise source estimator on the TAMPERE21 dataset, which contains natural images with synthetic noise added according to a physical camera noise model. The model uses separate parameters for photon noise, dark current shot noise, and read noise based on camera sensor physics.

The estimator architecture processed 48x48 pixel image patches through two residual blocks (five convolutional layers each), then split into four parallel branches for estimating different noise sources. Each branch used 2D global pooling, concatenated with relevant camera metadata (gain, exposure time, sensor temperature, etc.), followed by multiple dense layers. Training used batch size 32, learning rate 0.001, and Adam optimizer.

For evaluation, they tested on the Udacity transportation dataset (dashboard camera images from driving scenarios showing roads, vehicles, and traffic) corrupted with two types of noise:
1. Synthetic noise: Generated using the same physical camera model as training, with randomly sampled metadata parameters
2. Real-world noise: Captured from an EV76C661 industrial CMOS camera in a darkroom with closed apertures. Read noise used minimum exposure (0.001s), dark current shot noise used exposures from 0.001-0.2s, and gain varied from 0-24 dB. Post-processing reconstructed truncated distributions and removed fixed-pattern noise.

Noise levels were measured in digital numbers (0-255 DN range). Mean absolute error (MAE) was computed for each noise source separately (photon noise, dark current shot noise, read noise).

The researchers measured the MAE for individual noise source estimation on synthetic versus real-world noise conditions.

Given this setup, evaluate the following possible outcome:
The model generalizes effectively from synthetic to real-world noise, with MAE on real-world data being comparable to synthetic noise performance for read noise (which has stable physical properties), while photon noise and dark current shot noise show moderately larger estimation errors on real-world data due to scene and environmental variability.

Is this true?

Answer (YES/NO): NO